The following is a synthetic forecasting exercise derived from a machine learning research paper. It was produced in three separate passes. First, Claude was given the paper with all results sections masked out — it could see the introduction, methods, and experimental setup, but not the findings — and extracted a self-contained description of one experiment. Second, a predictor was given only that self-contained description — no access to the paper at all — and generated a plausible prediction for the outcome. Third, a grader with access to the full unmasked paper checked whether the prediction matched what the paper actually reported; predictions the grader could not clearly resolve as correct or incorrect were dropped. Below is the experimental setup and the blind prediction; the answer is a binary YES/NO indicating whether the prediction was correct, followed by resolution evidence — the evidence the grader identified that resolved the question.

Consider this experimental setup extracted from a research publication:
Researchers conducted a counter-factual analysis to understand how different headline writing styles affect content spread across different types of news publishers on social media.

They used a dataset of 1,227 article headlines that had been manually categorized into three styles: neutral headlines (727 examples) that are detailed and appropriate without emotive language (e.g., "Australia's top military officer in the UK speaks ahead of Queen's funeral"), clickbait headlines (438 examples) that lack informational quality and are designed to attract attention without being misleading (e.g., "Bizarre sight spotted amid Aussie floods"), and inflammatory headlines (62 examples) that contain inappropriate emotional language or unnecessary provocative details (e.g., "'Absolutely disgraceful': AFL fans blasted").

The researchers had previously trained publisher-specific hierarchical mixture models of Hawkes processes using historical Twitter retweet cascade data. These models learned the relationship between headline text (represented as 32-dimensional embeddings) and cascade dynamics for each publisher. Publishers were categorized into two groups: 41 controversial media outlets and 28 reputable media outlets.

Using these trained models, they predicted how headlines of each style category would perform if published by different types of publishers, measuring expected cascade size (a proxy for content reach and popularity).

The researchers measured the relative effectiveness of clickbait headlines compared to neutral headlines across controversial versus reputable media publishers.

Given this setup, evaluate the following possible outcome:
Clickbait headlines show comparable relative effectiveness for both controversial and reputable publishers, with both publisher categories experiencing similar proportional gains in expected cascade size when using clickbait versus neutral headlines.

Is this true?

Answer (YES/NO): NO